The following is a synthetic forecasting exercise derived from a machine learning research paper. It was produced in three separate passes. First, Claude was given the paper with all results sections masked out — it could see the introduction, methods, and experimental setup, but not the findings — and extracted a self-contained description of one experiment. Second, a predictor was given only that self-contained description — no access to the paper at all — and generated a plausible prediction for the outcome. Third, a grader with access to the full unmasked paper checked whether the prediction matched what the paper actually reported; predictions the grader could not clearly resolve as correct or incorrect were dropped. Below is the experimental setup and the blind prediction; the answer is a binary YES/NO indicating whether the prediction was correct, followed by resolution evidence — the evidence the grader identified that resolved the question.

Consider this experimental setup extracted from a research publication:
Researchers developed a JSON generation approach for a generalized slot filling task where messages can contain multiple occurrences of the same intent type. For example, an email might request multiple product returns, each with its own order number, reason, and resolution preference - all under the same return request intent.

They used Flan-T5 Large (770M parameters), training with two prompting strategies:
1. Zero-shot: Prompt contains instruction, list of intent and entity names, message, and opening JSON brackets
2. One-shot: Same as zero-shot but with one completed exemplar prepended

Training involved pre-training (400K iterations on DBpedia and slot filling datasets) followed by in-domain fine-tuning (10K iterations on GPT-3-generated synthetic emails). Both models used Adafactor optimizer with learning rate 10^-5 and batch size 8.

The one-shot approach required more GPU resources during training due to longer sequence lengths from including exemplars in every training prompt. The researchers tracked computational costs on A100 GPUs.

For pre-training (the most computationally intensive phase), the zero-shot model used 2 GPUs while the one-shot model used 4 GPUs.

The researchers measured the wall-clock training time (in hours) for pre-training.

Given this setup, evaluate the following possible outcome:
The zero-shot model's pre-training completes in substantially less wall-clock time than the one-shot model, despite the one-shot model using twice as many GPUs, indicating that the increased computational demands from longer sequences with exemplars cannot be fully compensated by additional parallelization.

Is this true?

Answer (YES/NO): NO